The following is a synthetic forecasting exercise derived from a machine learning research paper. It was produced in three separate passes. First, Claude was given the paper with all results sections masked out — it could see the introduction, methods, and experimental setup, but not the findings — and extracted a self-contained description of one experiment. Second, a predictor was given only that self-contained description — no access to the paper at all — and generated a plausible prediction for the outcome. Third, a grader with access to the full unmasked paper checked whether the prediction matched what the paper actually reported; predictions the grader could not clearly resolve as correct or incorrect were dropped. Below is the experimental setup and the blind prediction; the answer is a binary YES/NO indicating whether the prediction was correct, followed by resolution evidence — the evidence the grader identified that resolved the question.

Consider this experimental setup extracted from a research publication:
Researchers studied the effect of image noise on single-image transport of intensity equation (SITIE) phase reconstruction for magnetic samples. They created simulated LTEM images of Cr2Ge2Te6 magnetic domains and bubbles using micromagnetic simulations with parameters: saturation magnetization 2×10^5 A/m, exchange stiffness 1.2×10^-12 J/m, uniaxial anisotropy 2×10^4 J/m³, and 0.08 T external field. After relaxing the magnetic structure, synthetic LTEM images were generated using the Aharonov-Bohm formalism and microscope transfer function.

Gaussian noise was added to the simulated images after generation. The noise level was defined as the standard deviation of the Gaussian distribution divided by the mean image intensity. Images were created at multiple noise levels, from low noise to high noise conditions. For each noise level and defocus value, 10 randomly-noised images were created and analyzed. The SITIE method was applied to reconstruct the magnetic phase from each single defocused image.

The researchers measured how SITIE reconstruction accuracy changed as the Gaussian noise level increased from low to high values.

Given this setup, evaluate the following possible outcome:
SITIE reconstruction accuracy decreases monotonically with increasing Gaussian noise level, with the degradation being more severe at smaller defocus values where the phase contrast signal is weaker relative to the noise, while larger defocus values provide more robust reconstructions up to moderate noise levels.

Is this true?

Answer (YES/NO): NO